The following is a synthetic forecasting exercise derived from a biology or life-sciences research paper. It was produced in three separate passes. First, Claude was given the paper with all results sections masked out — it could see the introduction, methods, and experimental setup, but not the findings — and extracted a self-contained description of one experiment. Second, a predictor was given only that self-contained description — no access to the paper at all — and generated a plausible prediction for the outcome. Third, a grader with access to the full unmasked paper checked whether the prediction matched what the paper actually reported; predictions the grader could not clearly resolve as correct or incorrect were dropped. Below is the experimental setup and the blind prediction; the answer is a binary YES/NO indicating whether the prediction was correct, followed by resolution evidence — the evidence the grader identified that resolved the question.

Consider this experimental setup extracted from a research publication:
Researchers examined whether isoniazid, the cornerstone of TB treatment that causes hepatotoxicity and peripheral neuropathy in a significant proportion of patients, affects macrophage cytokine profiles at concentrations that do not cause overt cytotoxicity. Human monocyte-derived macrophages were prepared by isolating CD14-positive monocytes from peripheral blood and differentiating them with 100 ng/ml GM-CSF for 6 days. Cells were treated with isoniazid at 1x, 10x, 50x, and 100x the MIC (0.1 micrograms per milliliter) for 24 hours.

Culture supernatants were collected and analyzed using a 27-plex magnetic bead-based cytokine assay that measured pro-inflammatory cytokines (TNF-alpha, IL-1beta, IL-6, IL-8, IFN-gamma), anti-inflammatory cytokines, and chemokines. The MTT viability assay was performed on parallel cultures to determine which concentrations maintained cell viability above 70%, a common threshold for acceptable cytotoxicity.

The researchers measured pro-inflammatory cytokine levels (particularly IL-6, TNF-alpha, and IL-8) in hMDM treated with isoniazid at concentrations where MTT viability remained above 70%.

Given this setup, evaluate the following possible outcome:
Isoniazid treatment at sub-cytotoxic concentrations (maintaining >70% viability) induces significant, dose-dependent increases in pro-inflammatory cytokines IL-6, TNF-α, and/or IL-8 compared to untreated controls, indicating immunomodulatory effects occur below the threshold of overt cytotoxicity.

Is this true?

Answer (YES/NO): NO